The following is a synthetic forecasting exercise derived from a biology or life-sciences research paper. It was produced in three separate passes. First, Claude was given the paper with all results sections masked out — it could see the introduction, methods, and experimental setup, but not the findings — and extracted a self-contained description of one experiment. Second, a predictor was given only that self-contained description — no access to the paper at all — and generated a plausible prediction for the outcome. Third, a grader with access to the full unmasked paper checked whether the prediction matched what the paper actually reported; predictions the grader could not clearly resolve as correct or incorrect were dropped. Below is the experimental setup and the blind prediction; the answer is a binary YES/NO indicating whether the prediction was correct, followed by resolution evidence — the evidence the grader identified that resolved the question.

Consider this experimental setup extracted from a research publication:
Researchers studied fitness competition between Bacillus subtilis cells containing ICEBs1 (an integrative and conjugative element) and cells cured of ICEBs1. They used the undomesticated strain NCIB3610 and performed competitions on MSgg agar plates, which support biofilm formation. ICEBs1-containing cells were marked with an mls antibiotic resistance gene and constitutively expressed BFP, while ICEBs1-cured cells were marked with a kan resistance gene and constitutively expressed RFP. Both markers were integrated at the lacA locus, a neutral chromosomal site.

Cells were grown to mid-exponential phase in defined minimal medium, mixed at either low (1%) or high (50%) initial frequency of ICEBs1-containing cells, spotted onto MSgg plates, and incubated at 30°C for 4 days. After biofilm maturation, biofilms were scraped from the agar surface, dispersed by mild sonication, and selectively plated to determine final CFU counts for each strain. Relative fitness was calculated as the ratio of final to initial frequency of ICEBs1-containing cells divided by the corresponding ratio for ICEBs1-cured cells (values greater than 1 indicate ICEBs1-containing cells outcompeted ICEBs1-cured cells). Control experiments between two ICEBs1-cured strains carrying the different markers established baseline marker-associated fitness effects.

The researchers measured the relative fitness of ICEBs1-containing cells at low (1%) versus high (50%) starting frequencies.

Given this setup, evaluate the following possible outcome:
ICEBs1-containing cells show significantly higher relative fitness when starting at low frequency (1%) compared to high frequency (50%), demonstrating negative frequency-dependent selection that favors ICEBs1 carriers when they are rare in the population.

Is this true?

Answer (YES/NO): YES